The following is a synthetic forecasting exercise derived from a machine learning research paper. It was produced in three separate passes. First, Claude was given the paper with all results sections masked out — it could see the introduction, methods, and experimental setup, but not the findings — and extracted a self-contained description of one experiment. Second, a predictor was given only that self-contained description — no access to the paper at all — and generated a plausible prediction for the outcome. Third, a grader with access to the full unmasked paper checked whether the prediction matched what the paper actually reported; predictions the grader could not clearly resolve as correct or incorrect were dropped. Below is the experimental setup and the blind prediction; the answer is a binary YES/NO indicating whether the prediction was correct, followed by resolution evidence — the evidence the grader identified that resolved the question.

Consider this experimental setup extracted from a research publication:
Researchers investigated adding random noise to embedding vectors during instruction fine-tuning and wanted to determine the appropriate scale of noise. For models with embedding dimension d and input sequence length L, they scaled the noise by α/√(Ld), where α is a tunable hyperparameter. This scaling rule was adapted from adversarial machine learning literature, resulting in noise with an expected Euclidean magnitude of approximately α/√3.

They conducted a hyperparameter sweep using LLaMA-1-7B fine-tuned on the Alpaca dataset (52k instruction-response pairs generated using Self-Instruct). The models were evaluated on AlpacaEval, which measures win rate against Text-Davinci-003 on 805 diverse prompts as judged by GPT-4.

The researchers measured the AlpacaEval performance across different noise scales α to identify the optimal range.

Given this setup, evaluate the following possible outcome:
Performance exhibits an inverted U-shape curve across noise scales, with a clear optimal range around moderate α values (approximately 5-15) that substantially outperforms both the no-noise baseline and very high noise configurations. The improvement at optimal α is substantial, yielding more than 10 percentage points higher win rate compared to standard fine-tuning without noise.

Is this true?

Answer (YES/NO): NO